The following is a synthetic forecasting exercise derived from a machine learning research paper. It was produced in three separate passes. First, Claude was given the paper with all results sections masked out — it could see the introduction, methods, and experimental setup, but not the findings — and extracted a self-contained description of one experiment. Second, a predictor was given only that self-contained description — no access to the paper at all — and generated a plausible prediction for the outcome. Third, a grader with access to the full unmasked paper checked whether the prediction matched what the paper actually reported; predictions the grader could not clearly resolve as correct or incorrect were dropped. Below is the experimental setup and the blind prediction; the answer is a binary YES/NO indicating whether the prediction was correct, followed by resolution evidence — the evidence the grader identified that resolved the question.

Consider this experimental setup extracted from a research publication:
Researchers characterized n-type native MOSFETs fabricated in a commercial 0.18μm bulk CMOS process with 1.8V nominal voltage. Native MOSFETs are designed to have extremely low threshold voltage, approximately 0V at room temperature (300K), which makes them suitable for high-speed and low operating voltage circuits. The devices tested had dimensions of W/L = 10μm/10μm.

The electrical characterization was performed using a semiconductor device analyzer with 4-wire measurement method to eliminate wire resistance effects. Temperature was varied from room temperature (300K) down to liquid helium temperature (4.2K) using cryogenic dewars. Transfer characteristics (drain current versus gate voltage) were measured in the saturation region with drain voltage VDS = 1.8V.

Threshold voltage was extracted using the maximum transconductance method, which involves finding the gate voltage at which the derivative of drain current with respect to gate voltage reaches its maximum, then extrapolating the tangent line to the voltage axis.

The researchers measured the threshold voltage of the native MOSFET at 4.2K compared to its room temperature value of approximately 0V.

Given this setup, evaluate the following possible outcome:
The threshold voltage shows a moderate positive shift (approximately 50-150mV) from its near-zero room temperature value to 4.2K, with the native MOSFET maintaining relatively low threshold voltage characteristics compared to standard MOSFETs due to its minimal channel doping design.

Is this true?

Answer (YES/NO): NO